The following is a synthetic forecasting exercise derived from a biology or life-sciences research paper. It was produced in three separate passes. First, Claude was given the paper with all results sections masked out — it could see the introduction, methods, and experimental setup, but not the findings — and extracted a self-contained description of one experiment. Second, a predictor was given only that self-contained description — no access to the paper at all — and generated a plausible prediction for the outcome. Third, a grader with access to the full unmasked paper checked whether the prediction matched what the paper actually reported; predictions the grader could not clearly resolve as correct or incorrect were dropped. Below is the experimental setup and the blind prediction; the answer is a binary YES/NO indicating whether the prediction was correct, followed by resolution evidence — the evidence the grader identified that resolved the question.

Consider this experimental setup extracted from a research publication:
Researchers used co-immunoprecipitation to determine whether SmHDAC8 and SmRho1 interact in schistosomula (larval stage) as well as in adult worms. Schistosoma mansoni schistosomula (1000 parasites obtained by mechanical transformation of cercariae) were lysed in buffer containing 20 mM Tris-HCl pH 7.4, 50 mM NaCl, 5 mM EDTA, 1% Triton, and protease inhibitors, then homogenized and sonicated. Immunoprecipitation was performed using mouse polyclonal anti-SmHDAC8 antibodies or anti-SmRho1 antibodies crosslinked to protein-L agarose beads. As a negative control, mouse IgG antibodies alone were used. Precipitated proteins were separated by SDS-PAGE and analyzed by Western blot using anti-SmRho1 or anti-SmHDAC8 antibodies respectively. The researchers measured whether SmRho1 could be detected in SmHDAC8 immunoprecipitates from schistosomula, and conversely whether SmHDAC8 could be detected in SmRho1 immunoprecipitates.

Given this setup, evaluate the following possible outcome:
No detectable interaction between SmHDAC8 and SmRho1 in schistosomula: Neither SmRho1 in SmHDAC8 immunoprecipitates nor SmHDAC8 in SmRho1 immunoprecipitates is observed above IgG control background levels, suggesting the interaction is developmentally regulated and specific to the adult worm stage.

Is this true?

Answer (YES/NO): NO